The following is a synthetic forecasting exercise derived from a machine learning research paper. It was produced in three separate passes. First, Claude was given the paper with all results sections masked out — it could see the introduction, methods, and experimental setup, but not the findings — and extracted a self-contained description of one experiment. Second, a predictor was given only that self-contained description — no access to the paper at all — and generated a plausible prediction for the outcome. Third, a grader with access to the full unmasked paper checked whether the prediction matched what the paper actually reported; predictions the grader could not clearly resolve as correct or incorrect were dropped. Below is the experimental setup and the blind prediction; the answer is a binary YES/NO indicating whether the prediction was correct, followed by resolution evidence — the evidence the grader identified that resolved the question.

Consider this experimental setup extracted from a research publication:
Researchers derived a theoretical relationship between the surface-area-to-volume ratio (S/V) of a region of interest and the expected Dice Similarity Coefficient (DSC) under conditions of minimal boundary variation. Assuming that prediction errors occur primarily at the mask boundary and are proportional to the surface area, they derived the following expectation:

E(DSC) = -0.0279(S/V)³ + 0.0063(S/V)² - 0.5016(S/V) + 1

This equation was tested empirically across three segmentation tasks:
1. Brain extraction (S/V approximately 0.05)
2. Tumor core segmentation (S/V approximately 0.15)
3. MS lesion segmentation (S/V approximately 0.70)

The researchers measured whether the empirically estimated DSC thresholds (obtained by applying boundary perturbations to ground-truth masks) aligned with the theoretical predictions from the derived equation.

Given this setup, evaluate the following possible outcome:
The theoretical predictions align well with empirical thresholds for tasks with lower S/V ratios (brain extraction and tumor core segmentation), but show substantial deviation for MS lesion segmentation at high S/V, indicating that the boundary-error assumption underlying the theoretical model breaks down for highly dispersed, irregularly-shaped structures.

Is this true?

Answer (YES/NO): NO